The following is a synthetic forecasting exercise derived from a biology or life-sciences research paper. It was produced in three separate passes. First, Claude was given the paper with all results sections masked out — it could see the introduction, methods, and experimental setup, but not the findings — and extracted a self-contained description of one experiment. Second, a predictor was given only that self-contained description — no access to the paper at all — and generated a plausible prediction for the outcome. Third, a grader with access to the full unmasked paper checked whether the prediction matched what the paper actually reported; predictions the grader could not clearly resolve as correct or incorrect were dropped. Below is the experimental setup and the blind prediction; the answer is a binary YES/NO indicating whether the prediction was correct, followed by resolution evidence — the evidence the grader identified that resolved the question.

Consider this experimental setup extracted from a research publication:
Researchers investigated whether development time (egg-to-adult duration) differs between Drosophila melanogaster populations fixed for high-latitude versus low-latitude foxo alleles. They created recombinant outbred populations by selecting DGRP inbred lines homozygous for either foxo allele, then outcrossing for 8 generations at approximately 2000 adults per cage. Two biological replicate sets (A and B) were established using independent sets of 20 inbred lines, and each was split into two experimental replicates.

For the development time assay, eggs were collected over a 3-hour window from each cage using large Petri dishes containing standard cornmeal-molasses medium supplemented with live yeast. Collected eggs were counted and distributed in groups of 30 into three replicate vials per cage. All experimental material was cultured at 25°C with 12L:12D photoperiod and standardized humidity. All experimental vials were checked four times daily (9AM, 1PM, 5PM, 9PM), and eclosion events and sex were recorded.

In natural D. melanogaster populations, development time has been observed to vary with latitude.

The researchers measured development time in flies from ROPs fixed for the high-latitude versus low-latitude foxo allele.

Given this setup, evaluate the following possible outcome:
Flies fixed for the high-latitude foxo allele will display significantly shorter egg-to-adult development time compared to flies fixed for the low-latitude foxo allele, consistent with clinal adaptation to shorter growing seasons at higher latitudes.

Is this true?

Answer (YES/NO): NO